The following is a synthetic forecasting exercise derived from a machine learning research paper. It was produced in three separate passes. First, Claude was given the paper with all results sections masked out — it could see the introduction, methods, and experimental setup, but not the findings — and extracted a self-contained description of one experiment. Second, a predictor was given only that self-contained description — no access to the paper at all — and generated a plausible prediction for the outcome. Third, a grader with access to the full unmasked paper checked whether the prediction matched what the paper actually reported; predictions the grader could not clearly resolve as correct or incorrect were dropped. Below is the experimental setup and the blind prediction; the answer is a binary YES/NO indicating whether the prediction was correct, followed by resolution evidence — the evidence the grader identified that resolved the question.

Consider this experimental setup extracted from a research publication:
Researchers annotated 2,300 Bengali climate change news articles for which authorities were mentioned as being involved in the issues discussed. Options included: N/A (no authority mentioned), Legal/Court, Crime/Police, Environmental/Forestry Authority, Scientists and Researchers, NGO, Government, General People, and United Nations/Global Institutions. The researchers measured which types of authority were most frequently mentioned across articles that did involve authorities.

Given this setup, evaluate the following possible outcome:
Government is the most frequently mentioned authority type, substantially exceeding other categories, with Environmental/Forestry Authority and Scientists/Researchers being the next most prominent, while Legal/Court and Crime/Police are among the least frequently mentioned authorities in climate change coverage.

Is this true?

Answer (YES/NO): NO